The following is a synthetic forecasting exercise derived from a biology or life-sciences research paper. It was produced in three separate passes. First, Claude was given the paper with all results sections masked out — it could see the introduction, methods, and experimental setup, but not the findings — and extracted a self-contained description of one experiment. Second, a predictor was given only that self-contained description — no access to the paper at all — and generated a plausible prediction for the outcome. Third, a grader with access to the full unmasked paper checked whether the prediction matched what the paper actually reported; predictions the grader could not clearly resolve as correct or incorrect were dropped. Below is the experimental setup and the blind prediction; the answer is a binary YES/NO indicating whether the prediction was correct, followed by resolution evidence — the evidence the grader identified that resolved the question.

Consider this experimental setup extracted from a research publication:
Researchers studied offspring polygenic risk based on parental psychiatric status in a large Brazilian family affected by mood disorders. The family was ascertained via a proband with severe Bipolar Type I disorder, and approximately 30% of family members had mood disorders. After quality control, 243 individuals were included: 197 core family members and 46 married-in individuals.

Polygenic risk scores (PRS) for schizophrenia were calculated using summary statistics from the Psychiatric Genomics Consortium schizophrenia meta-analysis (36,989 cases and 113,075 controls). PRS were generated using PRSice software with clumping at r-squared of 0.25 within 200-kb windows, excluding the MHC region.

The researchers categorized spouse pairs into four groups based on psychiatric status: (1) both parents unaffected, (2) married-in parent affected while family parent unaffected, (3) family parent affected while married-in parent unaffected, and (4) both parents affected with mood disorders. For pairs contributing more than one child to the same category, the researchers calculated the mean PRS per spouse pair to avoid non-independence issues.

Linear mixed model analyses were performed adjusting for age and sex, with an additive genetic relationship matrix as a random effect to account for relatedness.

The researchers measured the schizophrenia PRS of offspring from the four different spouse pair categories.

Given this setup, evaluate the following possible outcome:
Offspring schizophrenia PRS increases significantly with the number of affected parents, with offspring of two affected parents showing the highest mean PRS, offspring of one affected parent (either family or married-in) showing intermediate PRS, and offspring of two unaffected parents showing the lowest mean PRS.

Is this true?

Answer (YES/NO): NO